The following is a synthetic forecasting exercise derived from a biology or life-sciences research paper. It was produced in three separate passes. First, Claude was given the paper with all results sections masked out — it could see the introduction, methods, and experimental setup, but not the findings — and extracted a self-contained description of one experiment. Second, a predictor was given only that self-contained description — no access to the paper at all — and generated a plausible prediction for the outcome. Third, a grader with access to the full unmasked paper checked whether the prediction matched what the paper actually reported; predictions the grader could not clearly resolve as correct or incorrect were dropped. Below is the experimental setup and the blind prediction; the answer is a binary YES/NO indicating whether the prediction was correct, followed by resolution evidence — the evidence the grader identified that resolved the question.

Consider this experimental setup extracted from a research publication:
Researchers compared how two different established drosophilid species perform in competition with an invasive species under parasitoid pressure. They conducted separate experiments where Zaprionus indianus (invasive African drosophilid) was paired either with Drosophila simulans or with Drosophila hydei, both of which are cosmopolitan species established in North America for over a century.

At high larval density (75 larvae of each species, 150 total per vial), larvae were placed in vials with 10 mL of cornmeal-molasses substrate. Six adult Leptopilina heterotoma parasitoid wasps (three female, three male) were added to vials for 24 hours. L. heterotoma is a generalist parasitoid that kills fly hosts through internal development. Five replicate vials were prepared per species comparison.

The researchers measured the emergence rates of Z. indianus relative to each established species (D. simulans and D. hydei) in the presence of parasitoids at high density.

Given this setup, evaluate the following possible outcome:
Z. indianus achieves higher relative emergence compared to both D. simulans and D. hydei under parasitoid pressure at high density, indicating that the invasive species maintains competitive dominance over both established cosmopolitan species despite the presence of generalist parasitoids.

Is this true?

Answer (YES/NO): YES